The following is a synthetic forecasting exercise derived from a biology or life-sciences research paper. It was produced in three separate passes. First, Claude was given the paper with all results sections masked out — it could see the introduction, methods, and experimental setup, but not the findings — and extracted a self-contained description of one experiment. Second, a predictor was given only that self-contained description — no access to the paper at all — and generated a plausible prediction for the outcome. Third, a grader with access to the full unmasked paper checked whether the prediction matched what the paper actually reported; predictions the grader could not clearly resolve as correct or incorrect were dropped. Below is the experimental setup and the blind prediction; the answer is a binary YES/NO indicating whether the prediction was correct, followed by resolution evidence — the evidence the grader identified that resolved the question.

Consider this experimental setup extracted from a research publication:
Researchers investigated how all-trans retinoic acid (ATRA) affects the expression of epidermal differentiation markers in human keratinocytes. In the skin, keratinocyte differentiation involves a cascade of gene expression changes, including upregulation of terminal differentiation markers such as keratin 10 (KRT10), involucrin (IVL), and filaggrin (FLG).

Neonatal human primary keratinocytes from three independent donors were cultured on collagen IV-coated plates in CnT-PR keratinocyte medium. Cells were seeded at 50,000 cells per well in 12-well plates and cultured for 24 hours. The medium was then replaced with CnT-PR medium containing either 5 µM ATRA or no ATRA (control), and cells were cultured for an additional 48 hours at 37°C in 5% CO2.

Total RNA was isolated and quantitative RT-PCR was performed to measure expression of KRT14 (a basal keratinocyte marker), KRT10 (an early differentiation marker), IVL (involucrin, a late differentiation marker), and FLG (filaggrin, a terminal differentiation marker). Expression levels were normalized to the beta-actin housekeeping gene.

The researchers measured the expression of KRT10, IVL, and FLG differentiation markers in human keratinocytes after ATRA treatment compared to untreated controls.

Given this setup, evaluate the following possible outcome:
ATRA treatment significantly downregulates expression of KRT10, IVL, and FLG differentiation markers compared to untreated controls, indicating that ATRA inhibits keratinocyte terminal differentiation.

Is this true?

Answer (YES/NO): NO